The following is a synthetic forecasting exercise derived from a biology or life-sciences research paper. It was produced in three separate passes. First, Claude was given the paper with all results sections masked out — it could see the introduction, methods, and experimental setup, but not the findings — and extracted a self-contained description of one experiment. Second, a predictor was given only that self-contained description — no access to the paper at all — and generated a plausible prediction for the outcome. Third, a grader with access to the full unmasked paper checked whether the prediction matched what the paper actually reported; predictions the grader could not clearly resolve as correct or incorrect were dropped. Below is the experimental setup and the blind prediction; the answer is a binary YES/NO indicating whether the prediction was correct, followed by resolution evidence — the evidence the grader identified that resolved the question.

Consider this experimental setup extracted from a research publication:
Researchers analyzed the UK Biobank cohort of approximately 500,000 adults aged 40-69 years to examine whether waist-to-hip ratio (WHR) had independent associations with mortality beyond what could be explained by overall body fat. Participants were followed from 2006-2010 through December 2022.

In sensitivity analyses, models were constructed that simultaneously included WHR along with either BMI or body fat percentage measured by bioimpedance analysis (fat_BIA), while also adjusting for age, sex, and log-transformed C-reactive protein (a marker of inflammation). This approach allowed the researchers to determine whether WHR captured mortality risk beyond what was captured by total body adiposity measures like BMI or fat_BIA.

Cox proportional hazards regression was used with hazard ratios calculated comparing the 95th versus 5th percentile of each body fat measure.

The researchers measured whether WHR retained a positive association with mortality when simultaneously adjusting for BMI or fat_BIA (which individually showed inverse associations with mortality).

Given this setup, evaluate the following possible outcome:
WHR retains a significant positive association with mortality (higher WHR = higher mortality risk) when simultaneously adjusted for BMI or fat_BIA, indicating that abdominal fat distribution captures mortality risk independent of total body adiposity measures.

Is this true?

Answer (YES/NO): YES